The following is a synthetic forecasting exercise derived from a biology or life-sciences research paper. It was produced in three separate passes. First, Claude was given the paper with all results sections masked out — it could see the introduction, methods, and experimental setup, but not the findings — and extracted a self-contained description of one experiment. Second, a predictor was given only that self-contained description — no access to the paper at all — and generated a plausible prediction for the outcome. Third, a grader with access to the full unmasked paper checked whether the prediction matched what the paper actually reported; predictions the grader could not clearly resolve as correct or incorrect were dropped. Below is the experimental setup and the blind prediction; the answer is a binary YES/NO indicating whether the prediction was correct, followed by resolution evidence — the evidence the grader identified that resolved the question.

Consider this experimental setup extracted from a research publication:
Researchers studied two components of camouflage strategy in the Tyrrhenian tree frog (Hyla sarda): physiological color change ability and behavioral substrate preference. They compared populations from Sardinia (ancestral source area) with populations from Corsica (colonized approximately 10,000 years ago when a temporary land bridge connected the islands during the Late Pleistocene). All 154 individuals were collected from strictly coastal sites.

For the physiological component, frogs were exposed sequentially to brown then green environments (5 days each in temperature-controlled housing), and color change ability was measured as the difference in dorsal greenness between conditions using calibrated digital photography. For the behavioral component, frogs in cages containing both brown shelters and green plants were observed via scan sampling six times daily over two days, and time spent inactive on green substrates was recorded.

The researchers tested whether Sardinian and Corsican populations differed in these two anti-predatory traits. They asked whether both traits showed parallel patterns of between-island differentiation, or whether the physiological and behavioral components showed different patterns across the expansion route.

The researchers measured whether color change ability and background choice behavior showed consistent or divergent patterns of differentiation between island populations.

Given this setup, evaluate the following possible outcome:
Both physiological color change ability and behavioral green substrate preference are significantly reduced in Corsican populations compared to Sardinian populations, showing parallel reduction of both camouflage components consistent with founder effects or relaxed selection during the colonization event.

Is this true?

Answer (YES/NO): NO